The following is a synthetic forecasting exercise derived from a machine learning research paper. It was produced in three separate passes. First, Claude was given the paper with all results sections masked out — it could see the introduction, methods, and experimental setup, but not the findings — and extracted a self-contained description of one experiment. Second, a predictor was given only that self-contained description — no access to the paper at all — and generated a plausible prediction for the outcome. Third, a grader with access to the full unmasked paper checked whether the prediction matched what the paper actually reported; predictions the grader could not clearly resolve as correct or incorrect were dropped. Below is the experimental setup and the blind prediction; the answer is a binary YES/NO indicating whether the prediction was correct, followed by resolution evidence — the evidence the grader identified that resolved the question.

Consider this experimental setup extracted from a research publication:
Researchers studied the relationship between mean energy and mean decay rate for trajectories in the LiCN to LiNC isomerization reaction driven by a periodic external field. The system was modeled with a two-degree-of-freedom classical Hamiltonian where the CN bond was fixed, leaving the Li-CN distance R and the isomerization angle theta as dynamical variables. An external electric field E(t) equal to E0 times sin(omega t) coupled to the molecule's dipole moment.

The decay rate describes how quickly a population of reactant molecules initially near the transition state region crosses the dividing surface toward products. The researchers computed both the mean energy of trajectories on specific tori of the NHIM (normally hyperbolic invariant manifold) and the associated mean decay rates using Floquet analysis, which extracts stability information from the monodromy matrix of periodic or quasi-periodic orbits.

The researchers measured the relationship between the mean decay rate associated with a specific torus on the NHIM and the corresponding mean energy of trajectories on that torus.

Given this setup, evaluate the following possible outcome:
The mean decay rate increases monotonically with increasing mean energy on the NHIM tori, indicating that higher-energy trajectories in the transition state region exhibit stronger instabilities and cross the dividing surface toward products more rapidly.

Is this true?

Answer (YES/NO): NO